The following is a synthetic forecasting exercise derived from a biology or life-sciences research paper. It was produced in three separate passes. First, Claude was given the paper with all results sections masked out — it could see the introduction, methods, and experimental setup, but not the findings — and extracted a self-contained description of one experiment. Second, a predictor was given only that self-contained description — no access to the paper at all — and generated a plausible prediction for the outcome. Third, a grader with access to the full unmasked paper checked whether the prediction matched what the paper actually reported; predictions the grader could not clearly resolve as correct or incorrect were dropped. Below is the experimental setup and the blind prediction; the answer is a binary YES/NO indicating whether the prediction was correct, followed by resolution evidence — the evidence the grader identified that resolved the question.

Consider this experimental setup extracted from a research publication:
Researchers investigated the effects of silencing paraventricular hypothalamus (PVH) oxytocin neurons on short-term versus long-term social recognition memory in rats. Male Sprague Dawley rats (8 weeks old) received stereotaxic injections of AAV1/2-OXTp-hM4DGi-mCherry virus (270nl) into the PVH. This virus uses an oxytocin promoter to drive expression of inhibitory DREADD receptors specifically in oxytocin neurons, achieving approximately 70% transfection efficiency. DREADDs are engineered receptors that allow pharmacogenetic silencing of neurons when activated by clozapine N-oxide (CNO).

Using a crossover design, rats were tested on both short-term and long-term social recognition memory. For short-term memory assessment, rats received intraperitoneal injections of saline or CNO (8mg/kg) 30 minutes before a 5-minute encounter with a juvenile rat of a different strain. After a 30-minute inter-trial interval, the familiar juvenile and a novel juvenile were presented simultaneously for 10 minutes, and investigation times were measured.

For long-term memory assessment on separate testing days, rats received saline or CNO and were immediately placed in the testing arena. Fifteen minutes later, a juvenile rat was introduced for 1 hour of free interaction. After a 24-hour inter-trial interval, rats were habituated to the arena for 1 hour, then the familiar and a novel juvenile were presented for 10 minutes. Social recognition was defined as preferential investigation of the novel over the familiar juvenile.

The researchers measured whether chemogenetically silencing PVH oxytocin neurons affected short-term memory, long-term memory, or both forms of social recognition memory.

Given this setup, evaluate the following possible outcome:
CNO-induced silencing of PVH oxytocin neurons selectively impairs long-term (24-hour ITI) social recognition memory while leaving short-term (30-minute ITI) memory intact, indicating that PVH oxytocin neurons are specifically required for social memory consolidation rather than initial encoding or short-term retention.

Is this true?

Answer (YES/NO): NO